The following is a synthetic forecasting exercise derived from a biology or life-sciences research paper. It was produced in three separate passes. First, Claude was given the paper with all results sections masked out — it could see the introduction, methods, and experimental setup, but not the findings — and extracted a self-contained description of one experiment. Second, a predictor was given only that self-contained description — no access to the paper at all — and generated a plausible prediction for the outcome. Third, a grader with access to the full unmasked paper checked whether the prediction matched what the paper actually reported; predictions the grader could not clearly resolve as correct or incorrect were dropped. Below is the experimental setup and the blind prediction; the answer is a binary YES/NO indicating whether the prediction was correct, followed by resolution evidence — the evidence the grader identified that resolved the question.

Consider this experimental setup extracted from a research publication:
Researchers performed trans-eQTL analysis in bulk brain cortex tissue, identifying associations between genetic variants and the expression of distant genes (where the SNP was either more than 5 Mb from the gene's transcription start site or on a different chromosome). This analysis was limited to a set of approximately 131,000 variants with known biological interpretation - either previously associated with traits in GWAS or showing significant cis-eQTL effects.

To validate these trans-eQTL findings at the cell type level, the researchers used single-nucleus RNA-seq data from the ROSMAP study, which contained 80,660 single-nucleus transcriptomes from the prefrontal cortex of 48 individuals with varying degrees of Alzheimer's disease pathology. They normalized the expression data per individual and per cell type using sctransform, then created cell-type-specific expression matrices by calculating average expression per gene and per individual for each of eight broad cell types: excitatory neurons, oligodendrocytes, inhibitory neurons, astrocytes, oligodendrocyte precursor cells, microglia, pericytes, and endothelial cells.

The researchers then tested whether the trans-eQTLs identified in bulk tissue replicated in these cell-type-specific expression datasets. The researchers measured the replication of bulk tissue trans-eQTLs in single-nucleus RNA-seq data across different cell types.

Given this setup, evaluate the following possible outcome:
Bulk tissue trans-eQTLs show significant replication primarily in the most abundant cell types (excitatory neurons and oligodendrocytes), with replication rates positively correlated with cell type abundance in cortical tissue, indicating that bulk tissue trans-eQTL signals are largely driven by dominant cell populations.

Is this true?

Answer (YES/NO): NO